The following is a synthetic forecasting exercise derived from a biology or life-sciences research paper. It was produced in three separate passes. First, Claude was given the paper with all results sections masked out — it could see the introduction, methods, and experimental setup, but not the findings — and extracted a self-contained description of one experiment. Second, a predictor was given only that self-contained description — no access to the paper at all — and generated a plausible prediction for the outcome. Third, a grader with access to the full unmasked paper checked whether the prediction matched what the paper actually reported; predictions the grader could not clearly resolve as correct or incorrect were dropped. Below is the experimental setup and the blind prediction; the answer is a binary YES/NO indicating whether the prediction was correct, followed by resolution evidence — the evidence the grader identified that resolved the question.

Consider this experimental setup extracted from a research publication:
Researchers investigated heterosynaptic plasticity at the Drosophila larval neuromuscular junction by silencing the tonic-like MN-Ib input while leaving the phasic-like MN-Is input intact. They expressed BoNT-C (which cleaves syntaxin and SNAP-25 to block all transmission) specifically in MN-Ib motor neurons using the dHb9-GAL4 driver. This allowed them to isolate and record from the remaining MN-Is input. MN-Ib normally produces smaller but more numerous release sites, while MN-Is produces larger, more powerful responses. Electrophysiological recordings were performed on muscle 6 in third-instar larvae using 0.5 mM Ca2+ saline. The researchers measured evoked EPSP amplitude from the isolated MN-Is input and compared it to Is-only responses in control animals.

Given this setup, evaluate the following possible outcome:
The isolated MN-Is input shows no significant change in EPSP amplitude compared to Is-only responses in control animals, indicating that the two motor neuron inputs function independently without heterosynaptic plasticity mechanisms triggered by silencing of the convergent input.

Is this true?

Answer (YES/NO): YES